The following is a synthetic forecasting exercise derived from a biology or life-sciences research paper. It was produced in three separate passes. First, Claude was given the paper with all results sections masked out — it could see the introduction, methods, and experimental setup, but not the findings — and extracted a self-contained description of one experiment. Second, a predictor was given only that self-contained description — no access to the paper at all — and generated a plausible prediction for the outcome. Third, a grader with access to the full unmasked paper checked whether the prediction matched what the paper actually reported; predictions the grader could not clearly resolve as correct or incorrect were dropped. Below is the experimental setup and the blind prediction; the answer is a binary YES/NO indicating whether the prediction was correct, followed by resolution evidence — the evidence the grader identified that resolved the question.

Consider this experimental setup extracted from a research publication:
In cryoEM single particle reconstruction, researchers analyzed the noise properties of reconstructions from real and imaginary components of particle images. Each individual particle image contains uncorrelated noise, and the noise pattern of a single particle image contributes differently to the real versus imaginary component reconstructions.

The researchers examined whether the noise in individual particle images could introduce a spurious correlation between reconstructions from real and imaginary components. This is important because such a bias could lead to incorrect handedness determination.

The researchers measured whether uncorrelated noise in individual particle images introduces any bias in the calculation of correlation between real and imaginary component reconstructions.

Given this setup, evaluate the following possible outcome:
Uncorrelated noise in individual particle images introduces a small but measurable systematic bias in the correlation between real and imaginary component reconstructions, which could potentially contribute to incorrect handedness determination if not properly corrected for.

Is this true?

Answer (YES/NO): NO